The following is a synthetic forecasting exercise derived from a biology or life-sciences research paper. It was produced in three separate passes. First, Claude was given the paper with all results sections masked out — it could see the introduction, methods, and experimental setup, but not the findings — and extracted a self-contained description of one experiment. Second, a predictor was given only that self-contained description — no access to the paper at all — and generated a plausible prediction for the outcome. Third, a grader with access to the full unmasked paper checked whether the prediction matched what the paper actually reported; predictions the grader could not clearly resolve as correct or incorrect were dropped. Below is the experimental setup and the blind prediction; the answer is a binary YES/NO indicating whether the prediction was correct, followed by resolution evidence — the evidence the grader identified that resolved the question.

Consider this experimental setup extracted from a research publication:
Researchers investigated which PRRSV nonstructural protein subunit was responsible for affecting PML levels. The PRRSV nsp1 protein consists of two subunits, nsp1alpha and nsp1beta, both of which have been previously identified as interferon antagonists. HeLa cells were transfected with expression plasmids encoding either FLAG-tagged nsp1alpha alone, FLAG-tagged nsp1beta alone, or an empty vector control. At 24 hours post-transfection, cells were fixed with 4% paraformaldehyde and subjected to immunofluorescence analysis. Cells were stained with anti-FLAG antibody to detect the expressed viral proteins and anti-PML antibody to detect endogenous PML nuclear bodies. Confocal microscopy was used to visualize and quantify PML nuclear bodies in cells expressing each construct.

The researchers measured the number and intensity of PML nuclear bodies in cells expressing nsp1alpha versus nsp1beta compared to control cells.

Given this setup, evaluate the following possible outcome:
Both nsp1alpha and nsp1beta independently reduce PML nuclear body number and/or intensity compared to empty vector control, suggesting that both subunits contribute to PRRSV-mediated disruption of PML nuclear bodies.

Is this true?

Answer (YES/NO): YES